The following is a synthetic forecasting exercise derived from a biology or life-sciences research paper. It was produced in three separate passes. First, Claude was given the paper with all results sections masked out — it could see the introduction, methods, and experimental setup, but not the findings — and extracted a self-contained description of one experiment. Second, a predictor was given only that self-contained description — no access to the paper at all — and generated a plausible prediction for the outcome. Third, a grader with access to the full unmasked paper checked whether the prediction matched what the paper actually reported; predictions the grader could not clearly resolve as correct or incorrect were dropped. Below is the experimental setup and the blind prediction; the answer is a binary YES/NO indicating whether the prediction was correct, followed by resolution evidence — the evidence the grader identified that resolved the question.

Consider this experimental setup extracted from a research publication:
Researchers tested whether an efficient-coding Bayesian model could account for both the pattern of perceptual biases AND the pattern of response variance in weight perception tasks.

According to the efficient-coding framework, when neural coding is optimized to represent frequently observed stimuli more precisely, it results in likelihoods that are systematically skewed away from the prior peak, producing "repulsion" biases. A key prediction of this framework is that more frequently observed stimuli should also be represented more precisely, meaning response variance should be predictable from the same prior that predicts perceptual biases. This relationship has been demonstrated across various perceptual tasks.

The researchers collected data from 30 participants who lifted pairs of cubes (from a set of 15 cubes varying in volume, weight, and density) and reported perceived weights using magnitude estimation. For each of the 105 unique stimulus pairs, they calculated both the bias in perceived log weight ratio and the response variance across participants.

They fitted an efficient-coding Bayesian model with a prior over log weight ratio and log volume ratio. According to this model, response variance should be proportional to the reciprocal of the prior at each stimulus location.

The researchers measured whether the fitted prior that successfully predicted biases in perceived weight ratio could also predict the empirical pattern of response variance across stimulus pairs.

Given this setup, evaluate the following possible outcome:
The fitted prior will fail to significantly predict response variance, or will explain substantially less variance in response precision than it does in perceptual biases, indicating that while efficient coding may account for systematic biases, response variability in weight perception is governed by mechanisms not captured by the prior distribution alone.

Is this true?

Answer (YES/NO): YES